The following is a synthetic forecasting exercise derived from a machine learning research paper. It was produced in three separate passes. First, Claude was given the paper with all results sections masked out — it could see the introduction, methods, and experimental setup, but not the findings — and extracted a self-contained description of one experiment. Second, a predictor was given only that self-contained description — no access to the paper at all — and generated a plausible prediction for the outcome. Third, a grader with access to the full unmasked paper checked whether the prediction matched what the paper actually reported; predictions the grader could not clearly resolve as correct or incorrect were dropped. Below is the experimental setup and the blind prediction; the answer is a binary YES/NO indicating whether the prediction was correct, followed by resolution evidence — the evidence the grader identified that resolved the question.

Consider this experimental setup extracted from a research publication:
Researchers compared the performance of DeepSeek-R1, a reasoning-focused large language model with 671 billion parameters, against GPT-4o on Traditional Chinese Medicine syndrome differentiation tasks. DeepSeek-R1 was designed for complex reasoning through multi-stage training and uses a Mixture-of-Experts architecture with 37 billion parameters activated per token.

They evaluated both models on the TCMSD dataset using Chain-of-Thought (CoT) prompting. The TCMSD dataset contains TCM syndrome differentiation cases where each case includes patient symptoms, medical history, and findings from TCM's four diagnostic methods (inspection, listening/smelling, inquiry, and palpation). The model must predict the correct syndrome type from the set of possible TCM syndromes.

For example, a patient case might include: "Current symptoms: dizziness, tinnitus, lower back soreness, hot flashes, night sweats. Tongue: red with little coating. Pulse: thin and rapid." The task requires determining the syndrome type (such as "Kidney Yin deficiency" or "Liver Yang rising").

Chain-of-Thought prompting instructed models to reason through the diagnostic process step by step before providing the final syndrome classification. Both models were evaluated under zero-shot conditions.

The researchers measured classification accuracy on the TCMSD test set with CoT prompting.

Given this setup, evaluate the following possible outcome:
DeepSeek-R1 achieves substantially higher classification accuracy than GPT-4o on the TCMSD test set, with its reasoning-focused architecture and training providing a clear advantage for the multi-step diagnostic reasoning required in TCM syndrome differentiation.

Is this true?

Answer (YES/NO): YES